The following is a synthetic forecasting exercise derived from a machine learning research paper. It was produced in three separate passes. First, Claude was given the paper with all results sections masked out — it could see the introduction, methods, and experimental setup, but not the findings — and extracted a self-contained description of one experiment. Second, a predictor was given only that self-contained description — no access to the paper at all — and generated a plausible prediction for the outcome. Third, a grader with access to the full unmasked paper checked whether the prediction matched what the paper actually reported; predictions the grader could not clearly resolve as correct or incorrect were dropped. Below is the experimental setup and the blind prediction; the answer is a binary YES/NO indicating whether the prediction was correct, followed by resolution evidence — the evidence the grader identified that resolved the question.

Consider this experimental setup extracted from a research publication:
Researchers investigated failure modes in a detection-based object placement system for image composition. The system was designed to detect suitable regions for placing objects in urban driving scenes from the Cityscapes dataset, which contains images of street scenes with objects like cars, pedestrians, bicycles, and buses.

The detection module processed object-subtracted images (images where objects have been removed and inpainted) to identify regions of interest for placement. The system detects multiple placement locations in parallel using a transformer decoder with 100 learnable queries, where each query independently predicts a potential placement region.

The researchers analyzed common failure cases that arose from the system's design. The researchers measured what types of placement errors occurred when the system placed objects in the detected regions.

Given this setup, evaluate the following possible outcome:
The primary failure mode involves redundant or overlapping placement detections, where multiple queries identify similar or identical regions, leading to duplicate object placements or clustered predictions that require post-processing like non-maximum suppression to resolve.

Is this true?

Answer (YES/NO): NO